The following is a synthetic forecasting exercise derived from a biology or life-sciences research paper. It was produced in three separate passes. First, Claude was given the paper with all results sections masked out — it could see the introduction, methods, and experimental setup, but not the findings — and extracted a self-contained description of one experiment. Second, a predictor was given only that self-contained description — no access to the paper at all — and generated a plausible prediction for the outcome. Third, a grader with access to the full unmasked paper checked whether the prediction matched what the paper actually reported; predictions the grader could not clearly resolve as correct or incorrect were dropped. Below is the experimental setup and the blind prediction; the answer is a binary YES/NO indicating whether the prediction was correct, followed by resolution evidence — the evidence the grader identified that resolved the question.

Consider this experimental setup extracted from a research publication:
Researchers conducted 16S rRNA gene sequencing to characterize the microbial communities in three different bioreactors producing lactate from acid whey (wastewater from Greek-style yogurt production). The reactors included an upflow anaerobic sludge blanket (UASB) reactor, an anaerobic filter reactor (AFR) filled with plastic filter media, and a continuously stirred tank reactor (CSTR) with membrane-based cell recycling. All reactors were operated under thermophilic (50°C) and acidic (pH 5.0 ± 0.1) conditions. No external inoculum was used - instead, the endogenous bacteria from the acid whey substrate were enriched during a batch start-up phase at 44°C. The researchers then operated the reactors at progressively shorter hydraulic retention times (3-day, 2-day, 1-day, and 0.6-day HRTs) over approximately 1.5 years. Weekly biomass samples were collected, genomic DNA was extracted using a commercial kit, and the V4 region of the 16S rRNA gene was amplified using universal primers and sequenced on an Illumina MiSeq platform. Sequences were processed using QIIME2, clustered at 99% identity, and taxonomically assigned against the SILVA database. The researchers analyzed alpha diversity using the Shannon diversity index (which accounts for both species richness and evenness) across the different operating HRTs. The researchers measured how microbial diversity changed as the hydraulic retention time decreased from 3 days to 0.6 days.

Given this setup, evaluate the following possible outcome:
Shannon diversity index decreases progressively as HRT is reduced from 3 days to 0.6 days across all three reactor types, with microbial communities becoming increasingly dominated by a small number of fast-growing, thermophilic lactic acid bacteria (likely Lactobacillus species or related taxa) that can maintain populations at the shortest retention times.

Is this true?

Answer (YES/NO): YES